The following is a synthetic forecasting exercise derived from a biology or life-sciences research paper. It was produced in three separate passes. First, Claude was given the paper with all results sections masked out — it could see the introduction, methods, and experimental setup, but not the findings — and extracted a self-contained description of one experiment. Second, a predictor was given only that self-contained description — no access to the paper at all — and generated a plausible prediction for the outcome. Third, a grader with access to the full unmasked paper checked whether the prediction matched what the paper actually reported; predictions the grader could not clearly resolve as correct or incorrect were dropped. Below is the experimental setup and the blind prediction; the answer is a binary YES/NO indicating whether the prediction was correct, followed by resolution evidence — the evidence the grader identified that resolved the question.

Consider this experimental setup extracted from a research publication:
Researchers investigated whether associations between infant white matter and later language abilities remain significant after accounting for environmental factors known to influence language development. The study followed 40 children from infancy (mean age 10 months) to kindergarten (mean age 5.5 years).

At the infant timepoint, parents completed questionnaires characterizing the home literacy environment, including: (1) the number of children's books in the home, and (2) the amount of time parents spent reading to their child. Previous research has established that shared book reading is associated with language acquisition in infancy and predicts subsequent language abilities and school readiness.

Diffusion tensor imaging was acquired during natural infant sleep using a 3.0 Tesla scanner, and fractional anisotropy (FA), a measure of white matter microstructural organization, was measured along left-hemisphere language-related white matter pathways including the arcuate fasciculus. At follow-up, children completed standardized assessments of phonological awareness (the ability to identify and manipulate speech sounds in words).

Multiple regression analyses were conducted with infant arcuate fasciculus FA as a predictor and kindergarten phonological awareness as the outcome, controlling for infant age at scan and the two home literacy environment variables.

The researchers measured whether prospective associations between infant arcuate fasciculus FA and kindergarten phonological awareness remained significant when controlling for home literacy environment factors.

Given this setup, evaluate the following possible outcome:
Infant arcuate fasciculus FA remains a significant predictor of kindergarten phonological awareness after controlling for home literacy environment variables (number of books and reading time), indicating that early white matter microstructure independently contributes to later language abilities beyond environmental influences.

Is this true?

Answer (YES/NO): YES